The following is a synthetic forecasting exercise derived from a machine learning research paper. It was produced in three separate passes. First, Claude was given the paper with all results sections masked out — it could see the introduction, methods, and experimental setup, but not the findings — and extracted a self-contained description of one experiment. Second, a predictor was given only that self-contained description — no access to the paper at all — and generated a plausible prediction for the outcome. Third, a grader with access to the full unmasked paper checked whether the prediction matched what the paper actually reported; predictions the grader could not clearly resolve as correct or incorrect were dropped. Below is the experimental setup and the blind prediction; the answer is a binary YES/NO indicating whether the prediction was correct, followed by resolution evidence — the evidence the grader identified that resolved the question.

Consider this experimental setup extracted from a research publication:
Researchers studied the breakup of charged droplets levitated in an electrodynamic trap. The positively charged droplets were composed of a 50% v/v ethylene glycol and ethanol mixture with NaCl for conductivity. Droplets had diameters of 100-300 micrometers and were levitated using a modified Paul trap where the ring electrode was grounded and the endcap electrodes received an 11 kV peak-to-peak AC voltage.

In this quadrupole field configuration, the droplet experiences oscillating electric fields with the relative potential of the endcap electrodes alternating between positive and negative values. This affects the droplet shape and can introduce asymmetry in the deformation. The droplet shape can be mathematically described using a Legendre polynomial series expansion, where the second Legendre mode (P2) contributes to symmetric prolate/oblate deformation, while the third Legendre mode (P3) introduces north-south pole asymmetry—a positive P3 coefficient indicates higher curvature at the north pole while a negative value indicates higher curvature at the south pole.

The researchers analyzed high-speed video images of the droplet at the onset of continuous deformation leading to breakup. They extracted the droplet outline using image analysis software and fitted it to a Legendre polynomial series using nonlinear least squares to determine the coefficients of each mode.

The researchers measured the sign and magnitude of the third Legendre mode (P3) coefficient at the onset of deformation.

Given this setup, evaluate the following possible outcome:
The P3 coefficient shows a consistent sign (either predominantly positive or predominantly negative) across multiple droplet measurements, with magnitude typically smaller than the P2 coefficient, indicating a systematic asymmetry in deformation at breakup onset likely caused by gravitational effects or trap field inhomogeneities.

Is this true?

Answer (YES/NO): NO